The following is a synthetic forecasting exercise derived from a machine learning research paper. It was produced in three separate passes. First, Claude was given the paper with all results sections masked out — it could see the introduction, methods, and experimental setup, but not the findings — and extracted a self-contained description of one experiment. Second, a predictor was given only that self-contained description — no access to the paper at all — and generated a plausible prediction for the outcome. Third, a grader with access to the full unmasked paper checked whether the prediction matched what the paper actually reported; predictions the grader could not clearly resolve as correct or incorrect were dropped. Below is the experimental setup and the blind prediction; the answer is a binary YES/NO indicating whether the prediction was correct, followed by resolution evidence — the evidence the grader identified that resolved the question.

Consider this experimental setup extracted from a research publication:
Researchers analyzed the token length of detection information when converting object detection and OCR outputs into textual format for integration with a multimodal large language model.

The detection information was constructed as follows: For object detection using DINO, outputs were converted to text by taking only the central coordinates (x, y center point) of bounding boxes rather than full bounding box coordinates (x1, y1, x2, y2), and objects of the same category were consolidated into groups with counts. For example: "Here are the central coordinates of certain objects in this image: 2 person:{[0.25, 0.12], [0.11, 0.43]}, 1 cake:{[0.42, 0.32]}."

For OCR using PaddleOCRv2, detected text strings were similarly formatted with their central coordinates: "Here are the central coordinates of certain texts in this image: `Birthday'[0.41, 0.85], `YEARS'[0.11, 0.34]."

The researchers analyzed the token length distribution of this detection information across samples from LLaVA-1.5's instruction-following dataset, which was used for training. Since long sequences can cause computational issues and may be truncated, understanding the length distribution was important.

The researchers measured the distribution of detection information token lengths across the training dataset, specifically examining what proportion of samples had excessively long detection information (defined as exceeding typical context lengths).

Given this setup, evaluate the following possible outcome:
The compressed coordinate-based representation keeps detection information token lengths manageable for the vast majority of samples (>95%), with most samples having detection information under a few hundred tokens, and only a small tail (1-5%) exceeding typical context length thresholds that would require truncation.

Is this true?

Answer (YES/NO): YES